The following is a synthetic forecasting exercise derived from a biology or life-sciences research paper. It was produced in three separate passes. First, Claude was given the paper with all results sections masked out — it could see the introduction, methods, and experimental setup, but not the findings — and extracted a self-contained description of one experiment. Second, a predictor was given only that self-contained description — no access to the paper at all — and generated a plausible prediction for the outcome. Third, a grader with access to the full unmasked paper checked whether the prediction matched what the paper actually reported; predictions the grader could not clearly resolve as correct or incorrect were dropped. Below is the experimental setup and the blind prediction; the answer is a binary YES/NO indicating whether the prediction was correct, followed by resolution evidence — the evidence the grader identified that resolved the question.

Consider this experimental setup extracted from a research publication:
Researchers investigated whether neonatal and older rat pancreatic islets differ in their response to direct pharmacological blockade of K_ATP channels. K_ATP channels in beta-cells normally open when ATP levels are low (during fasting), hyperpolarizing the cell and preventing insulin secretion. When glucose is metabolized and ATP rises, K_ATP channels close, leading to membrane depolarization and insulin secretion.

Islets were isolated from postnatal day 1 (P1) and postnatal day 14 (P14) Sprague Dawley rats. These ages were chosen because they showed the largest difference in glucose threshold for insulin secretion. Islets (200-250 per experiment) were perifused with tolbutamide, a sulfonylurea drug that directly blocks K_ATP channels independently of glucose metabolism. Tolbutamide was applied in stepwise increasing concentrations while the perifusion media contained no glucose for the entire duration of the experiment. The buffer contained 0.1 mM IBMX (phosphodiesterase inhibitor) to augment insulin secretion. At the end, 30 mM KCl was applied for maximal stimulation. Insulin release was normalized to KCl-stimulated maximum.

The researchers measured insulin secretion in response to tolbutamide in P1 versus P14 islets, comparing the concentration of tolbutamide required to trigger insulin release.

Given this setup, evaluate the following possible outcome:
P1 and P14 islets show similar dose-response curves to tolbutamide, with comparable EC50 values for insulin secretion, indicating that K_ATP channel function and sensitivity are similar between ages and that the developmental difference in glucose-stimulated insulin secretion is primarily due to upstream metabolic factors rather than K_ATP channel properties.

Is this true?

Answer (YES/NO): NO